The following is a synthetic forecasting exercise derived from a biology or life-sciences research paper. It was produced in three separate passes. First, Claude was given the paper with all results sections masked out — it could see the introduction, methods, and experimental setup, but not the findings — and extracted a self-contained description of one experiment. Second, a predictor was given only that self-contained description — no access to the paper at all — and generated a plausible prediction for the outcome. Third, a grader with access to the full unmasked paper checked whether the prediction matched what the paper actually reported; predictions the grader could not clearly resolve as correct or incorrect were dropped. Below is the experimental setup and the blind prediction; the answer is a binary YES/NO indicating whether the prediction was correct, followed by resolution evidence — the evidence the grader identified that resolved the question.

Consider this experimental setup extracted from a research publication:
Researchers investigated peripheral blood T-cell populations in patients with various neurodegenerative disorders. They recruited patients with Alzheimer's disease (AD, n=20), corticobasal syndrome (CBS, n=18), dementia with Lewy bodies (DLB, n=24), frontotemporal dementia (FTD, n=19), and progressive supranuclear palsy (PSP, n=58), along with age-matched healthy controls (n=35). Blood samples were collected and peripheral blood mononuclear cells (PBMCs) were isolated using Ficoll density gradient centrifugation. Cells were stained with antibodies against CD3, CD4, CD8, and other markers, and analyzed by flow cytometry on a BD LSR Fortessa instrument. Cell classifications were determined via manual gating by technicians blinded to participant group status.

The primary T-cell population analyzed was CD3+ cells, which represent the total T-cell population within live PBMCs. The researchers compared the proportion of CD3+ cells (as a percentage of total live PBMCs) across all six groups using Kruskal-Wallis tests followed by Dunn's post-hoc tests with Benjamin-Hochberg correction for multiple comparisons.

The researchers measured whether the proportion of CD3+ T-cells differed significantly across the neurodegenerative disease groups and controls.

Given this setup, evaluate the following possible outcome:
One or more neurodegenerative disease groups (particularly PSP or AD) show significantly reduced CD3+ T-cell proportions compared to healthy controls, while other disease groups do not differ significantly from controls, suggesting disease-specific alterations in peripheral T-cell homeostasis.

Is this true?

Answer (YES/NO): NO